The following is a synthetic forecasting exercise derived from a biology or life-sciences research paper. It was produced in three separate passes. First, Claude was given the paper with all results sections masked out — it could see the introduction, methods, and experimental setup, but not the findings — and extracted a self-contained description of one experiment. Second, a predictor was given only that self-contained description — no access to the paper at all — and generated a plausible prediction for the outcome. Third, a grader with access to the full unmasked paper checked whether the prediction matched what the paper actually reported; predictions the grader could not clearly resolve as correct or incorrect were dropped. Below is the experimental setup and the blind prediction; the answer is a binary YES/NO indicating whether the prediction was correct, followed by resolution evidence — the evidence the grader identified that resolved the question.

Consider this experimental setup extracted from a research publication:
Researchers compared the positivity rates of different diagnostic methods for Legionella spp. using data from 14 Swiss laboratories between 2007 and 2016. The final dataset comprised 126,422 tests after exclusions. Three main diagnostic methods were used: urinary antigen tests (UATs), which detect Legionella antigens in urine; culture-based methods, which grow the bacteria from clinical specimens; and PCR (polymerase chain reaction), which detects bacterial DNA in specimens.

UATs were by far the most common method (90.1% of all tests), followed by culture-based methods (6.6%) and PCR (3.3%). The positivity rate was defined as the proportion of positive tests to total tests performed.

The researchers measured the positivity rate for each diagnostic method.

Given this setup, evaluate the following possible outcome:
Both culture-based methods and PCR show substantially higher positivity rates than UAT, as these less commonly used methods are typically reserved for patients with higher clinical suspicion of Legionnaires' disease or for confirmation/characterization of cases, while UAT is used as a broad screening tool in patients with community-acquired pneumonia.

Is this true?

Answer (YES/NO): NO